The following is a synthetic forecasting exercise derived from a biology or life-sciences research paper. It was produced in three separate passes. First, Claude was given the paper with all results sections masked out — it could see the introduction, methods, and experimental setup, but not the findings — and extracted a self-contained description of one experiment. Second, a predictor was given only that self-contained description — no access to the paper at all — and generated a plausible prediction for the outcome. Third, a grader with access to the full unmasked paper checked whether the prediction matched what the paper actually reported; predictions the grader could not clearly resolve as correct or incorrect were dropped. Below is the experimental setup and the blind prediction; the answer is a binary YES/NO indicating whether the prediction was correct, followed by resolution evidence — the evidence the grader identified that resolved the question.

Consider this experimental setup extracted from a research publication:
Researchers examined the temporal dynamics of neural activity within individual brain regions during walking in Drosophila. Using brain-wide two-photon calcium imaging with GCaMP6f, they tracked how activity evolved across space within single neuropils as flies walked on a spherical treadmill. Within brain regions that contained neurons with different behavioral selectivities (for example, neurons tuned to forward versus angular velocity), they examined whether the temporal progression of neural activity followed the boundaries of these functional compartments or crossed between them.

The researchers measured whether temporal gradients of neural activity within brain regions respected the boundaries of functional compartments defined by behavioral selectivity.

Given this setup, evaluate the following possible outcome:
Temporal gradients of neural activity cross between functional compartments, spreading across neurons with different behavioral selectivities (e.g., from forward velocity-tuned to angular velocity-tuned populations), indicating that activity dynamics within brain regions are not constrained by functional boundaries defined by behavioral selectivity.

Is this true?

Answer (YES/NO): YES